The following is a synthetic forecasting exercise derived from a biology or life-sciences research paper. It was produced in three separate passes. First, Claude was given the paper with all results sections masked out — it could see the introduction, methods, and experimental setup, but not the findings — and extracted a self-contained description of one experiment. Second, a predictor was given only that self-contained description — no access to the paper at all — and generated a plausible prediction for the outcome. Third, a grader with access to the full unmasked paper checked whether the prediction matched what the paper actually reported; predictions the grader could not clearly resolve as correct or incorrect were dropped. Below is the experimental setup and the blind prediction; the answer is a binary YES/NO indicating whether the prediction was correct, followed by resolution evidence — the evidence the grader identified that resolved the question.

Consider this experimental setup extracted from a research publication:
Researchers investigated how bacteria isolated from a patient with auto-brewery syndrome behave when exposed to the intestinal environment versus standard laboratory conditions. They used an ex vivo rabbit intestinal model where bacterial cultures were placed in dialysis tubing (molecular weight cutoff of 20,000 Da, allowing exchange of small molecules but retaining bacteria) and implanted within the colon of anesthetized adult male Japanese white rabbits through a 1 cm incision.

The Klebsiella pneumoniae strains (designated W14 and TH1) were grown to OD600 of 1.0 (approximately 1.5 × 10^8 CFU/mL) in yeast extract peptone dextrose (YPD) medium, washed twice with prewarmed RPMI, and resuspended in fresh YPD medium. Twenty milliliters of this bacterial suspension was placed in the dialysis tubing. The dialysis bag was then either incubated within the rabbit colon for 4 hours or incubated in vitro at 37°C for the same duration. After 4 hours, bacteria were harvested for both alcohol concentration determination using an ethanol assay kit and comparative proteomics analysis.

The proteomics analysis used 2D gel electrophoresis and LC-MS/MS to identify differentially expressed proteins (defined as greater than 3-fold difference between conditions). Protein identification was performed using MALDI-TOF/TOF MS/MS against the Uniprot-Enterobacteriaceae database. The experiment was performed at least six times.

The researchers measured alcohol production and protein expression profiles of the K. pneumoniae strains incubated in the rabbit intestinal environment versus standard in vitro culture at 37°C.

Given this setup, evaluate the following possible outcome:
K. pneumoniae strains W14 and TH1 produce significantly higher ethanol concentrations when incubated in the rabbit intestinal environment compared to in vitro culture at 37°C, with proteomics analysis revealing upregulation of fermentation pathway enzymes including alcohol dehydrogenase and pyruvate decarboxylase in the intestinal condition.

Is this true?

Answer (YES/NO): NO